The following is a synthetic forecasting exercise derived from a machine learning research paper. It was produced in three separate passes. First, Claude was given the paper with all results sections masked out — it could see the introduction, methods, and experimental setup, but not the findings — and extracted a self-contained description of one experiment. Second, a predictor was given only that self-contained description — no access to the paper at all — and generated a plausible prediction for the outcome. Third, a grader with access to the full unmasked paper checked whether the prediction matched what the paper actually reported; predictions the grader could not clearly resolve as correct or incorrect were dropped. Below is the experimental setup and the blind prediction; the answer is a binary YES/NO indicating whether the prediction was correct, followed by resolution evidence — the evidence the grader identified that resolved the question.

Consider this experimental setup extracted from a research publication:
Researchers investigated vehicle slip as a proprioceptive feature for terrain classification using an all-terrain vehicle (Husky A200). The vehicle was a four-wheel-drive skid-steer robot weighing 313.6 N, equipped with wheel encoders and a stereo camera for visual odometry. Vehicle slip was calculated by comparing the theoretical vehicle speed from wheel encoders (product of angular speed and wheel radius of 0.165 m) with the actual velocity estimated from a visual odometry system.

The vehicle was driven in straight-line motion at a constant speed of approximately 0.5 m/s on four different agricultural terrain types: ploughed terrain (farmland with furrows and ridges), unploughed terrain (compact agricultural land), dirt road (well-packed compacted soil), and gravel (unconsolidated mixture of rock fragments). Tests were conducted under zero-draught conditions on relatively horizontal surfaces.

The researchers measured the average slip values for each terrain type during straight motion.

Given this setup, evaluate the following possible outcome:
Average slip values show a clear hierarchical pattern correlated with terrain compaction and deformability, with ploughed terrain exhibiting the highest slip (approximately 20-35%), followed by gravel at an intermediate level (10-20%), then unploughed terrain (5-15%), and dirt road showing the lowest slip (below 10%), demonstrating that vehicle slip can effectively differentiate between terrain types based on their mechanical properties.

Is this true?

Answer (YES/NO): NO